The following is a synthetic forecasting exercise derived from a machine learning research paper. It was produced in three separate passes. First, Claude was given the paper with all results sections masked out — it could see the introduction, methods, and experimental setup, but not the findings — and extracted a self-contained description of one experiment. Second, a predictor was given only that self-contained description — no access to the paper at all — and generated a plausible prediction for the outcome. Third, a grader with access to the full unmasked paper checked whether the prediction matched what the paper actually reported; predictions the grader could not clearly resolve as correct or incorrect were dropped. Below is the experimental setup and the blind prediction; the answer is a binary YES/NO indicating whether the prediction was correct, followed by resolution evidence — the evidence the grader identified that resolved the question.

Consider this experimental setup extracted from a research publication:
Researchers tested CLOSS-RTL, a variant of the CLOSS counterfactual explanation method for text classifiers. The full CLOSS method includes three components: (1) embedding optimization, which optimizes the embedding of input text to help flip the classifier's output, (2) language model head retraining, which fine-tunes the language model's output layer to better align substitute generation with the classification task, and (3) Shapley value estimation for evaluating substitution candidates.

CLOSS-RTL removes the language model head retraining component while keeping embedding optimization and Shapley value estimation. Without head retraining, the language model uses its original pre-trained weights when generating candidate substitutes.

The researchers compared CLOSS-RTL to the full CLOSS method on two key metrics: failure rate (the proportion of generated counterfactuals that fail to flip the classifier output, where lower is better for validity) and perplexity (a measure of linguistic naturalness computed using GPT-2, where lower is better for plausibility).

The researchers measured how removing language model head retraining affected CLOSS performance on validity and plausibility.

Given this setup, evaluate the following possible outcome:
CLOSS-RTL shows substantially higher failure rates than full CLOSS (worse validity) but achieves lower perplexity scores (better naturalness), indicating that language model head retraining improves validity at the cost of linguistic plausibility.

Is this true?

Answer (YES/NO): NO